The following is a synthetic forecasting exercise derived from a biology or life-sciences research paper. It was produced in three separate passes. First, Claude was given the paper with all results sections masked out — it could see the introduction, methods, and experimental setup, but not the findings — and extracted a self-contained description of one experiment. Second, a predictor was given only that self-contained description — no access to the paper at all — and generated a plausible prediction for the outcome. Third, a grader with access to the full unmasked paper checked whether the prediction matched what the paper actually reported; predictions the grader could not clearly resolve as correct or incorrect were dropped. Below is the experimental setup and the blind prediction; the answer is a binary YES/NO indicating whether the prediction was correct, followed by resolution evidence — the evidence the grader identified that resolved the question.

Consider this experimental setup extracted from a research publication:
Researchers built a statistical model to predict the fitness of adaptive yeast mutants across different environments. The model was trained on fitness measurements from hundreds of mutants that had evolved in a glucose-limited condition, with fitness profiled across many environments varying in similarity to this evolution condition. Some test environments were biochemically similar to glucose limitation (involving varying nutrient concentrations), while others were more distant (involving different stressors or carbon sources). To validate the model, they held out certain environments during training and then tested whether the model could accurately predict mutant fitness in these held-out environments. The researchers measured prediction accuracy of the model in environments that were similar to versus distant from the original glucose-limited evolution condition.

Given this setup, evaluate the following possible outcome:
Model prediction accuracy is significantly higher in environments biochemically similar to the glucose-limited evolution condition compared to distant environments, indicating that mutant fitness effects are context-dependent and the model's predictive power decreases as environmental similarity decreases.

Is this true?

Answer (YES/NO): YES